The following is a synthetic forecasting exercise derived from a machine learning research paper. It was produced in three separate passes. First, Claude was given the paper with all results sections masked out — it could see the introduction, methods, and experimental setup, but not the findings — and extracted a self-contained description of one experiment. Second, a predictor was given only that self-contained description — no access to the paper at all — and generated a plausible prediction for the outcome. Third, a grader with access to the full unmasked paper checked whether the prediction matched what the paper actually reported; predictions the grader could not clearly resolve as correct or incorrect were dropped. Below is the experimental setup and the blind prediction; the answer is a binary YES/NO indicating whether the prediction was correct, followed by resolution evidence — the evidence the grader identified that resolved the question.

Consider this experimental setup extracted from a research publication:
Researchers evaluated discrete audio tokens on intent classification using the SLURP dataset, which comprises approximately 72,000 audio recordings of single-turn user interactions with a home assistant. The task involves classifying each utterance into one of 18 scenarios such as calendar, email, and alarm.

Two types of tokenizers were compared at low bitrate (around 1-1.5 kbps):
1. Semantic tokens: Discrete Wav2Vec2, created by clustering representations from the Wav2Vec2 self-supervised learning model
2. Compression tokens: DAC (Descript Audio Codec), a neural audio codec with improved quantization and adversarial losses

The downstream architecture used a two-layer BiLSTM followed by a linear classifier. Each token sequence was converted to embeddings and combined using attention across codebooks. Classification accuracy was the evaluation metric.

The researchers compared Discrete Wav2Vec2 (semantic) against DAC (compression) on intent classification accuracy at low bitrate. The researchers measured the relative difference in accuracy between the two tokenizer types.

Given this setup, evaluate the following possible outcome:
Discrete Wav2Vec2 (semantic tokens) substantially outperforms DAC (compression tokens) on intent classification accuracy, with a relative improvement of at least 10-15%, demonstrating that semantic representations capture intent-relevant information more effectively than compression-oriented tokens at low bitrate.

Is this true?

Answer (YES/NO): YES